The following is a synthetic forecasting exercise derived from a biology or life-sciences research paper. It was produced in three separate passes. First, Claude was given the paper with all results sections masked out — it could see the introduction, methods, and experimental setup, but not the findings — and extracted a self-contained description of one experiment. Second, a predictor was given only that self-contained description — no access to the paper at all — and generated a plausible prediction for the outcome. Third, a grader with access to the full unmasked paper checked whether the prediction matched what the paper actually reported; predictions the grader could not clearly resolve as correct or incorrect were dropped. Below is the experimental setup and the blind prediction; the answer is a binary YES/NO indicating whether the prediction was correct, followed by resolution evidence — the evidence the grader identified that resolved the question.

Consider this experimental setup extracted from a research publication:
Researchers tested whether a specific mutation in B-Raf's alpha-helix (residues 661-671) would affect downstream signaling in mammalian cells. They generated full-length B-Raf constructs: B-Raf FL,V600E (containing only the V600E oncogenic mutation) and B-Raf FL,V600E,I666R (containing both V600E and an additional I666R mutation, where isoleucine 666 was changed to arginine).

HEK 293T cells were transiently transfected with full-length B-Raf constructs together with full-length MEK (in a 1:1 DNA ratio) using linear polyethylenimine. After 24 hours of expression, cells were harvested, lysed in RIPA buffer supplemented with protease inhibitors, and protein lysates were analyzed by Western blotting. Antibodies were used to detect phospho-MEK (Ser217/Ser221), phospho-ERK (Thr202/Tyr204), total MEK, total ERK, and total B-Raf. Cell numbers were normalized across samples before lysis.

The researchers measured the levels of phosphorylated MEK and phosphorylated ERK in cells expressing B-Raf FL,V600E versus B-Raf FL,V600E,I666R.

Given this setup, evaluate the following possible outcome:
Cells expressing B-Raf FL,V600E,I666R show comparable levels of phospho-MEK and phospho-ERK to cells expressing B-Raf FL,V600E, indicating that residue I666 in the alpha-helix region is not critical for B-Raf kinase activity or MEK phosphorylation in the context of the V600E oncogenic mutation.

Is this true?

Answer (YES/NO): NO